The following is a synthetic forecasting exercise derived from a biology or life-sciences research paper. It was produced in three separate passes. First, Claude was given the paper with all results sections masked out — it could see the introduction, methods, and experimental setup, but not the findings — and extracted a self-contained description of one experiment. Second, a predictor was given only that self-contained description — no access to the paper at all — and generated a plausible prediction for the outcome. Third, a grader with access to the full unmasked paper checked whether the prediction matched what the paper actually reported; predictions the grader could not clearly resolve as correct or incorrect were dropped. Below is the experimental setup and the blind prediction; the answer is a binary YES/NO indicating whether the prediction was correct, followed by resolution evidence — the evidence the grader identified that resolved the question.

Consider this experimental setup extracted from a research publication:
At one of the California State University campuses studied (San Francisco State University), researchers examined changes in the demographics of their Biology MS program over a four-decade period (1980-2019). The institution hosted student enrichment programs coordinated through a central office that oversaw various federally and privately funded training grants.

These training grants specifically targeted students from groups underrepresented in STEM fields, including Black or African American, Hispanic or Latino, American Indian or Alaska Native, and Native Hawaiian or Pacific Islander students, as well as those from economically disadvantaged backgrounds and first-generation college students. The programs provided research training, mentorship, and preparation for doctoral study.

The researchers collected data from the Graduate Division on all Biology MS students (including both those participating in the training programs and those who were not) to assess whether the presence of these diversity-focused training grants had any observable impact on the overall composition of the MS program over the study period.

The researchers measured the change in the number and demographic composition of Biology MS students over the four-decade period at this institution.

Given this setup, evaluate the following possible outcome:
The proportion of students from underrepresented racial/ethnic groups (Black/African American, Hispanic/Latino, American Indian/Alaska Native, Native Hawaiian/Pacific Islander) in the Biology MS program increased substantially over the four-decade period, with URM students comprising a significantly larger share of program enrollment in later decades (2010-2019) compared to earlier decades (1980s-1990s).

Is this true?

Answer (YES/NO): YES